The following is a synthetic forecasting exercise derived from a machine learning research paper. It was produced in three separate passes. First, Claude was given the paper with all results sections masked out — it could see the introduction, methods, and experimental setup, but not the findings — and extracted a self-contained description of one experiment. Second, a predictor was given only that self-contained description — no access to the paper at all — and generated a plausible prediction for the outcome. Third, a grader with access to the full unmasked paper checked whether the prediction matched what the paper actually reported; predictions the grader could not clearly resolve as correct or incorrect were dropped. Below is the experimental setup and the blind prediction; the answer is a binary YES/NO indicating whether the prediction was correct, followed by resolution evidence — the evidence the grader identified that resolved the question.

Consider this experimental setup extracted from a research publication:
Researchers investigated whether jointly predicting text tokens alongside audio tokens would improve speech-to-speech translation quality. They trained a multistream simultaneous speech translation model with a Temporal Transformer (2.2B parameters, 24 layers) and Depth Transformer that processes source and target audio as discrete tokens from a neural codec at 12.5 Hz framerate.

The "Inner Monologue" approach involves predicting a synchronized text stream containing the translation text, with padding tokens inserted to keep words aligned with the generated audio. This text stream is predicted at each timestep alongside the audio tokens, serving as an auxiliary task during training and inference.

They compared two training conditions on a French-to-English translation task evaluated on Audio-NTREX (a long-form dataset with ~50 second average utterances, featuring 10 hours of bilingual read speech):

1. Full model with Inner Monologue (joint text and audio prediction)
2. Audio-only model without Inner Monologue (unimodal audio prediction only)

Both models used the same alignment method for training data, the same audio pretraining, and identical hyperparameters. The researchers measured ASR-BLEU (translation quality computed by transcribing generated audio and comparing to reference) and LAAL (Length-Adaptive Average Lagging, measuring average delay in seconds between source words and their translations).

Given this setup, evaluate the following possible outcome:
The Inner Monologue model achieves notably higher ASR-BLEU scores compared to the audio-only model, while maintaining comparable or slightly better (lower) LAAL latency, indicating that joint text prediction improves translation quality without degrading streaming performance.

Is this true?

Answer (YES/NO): NO